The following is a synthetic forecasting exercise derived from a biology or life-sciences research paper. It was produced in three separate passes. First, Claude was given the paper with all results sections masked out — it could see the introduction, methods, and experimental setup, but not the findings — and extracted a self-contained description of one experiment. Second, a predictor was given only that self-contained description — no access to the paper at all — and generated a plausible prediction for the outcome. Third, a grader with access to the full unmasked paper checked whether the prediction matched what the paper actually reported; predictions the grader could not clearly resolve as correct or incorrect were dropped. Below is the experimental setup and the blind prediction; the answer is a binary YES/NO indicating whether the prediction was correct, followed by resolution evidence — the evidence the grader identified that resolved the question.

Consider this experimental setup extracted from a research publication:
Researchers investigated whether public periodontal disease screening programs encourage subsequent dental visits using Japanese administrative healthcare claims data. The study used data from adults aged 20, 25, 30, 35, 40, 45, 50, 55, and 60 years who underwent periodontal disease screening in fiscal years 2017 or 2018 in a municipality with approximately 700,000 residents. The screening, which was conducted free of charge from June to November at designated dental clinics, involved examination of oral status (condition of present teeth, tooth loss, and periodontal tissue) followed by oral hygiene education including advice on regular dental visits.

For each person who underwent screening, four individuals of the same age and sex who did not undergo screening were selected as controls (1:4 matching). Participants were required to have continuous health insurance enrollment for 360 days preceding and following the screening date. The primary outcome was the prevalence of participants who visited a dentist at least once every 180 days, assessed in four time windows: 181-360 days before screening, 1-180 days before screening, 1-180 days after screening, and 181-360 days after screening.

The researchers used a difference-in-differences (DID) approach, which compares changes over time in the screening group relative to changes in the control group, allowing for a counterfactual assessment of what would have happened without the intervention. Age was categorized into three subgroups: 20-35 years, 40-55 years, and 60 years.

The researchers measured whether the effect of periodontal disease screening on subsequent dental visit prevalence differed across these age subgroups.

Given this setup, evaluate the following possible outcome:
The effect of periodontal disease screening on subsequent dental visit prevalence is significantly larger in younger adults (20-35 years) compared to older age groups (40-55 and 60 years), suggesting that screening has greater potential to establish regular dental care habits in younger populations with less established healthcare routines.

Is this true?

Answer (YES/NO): YES